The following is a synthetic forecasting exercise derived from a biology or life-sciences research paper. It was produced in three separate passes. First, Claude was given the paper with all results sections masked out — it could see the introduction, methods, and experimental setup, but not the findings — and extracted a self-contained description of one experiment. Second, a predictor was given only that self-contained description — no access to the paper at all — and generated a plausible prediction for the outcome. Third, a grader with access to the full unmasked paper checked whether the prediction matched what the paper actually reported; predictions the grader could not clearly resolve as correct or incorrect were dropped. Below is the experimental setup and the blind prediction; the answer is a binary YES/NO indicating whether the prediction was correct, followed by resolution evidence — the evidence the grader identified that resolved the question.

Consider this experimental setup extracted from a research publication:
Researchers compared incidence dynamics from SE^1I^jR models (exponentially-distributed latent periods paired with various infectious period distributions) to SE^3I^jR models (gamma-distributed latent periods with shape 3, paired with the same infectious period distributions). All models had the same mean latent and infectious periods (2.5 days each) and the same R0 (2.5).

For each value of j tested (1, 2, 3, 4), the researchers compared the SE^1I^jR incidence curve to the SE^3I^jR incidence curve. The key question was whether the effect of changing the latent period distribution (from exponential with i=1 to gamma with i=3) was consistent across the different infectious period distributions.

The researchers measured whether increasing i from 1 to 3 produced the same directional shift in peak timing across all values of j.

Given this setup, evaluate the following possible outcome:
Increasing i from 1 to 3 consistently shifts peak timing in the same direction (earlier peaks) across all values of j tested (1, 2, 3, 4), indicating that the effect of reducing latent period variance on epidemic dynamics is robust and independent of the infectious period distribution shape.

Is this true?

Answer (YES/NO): NO